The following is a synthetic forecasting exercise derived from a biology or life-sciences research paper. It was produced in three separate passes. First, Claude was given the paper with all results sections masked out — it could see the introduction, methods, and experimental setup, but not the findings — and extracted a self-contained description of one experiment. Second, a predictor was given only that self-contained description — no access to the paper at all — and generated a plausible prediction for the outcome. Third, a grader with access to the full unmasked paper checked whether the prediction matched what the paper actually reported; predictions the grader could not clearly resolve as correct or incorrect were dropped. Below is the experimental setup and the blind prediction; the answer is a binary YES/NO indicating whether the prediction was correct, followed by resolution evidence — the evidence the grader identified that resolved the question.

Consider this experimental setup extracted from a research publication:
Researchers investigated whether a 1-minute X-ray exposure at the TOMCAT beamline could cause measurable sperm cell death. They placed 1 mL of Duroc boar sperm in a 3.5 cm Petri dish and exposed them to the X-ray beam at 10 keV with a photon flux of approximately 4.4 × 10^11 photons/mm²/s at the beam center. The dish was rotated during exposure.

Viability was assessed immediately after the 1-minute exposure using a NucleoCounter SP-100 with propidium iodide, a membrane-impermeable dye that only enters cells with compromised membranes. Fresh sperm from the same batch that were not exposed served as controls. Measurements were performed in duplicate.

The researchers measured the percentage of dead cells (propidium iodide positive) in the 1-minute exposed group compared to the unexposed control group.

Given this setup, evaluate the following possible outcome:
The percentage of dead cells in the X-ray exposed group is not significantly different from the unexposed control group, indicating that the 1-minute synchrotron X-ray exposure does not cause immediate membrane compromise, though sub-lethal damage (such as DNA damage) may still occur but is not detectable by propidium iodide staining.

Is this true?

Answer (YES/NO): YES